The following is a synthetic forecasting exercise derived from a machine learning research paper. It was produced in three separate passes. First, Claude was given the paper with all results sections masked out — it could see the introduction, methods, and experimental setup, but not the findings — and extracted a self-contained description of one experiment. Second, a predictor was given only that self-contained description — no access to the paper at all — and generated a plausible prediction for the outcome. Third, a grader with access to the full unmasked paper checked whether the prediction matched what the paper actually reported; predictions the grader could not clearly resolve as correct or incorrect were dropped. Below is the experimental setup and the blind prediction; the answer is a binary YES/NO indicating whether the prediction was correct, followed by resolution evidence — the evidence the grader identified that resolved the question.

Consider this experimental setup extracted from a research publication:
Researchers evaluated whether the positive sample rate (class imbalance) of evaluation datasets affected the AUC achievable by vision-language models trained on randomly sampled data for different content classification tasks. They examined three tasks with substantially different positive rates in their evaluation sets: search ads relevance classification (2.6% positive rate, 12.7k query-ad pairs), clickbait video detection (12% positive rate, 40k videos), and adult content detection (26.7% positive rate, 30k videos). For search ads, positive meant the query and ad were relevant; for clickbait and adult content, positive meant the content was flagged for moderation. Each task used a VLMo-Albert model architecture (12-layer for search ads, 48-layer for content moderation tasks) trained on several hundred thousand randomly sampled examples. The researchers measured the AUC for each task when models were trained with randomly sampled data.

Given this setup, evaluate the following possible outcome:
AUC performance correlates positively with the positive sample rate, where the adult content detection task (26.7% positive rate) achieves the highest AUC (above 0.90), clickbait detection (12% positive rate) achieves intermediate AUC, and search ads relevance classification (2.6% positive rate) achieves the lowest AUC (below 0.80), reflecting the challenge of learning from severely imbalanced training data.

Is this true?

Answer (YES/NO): NO